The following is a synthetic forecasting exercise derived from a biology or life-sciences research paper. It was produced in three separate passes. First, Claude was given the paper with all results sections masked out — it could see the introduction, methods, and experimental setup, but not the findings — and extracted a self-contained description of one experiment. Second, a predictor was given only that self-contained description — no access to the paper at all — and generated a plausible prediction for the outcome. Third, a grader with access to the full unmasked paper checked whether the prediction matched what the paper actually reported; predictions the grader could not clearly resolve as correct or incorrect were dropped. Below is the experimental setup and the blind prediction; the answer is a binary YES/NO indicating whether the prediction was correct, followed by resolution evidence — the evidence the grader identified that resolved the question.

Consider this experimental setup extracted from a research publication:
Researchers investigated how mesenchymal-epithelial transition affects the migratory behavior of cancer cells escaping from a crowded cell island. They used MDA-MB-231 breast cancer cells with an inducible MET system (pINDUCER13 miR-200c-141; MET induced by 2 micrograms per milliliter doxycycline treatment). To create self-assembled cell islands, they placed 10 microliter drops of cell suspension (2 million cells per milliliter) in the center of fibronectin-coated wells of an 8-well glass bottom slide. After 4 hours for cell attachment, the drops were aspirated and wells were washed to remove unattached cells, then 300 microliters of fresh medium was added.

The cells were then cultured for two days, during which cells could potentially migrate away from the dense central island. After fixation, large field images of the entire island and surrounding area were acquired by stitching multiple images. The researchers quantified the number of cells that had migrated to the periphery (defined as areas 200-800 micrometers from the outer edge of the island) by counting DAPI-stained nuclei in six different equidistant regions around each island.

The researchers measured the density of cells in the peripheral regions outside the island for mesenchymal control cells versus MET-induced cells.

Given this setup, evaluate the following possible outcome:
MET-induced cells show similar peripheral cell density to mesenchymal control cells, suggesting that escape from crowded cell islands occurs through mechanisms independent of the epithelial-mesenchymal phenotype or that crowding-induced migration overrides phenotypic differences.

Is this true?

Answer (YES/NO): NO